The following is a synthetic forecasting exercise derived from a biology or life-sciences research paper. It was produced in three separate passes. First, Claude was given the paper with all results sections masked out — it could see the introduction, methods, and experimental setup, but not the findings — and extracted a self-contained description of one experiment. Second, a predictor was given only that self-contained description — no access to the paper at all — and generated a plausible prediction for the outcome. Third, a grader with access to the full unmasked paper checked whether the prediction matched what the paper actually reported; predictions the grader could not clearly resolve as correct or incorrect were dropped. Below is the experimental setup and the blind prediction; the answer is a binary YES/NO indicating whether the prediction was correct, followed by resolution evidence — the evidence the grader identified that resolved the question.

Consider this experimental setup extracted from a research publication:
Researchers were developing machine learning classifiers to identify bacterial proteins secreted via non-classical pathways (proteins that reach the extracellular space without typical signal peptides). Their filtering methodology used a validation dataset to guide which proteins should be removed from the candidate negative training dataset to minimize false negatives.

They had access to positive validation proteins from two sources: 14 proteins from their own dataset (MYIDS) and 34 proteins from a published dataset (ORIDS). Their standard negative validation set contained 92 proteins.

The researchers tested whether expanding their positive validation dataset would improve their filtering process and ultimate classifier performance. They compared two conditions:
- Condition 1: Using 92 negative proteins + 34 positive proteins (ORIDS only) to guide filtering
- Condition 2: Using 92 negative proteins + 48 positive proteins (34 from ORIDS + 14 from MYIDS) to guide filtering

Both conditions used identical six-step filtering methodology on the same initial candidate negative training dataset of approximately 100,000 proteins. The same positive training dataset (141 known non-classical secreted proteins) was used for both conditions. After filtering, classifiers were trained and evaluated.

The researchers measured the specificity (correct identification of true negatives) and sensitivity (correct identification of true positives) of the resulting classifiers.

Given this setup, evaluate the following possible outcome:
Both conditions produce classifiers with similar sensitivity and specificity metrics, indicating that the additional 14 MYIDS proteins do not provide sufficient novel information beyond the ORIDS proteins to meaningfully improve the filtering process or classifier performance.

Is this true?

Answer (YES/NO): NO